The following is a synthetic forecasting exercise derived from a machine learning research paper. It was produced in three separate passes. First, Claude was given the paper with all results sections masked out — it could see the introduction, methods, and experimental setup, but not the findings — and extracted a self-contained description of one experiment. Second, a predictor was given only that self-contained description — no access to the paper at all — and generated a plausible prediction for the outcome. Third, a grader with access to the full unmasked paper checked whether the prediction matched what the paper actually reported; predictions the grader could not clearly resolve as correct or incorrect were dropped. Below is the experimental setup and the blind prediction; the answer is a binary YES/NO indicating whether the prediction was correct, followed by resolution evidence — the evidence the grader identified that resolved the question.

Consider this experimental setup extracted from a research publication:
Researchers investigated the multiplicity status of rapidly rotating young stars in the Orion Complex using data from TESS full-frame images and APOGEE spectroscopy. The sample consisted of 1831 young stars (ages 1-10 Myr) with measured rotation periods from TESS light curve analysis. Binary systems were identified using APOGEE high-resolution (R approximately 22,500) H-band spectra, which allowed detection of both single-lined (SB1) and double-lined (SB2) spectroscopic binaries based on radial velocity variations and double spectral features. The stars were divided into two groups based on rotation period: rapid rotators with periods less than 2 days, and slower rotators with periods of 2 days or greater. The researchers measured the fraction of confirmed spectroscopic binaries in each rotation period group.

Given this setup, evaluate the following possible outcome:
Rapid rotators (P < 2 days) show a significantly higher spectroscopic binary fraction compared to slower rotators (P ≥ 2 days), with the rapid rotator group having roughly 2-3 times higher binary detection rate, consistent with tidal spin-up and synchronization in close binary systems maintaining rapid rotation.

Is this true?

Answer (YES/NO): NO